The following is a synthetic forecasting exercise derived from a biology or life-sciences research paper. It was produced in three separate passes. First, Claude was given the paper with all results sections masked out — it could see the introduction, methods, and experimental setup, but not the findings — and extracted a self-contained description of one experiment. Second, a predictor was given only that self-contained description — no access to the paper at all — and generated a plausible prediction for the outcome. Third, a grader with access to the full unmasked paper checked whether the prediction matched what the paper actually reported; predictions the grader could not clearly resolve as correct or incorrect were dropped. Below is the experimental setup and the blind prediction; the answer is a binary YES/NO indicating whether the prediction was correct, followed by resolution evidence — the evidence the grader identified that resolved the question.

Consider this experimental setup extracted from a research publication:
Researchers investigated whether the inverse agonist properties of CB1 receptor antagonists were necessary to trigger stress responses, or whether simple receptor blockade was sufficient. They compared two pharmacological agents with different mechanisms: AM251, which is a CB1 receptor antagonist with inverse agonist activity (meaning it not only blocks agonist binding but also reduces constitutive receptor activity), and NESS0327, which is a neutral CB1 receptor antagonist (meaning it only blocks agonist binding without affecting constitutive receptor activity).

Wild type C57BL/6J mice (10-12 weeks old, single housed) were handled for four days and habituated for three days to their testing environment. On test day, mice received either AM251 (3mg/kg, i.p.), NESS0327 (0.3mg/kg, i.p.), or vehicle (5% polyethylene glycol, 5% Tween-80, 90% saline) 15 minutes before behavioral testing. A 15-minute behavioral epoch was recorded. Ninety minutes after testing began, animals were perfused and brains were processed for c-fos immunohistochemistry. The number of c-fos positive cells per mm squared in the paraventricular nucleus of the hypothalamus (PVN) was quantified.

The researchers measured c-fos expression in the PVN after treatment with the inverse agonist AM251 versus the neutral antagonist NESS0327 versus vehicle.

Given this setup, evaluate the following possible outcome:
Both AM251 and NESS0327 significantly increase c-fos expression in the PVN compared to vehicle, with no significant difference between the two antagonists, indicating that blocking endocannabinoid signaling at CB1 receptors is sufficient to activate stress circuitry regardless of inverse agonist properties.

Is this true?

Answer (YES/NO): YES